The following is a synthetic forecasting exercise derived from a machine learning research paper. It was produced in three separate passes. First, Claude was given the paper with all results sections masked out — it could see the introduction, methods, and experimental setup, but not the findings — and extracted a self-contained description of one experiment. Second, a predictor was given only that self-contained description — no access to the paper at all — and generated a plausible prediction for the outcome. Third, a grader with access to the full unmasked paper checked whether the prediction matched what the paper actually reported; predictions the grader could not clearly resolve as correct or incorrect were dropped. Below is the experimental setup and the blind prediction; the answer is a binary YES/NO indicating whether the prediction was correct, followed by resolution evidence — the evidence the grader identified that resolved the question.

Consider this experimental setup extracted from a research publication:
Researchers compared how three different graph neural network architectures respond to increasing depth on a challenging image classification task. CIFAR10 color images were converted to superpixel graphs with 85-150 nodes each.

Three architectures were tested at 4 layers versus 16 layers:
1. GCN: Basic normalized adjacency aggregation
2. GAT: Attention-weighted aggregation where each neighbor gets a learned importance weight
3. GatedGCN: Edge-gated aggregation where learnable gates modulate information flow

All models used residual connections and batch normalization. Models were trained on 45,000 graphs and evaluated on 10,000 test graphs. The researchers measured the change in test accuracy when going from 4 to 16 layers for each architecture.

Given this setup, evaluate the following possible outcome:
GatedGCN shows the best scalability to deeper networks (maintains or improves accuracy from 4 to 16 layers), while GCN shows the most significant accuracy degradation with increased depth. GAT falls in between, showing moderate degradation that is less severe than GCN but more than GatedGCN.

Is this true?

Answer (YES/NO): NO